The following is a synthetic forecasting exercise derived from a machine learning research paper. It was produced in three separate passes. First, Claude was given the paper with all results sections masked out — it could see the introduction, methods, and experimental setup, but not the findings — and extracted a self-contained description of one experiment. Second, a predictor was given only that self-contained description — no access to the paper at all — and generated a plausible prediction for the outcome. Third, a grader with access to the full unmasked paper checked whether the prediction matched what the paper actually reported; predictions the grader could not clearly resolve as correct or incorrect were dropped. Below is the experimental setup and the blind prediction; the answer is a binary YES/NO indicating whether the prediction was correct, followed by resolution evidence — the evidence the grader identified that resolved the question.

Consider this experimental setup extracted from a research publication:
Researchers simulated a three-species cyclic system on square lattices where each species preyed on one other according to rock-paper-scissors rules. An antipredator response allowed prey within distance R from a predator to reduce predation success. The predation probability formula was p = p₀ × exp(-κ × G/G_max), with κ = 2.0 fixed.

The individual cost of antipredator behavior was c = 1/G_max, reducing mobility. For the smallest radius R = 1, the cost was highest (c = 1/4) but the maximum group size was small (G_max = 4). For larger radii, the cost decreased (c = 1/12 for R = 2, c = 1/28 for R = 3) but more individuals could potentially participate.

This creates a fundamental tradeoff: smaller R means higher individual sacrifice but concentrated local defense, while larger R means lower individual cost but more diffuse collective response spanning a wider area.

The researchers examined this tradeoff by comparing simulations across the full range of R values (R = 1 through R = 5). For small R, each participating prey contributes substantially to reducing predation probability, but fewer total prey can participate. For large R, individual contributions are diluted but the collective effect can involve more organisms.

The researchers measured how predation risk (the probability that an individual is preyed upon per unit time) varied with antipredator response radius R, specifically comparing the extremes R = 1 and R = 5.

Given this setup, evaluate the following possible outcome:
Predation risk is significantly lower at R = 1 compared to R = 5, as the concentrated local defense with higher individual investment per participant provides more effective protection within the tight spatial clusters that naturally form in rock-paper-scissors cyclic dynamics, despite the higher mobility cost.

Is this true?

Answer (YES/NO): NO